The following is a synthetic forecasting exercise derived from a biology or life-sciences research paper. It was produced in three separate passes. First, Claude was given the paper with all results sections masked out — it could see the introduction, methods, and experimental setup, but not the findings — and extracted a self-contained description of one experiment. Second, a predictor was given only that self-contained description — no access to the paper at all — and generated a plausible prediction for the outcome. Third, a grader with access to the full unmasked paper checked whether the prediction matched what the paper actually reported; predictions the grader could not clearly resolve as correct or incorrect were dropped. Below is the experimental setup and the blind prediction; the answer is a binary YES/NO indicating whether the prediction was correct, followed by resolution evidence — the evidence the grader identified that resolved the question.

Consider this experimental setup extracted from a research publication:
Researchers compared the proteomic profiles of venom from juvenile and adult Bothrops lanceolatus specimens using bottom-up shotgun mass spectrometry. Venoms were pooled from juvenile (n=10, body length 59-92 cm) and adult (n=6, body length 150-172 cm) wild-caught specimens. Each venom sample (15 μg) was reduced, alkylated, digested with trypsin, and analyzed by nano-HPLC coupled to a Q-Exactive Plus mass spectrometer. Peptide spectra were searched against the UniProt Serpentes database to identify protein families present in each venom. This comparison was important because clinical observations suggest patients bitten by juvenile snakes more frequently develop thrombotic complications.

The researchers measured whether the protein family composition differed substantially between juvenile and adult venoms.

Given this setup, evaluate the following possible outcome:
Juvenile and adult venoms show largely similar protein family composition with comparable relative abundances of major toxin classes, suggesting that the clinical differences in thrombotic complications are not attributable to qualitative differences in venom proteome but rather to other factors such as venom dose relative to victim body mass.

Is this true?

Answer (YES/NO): NO